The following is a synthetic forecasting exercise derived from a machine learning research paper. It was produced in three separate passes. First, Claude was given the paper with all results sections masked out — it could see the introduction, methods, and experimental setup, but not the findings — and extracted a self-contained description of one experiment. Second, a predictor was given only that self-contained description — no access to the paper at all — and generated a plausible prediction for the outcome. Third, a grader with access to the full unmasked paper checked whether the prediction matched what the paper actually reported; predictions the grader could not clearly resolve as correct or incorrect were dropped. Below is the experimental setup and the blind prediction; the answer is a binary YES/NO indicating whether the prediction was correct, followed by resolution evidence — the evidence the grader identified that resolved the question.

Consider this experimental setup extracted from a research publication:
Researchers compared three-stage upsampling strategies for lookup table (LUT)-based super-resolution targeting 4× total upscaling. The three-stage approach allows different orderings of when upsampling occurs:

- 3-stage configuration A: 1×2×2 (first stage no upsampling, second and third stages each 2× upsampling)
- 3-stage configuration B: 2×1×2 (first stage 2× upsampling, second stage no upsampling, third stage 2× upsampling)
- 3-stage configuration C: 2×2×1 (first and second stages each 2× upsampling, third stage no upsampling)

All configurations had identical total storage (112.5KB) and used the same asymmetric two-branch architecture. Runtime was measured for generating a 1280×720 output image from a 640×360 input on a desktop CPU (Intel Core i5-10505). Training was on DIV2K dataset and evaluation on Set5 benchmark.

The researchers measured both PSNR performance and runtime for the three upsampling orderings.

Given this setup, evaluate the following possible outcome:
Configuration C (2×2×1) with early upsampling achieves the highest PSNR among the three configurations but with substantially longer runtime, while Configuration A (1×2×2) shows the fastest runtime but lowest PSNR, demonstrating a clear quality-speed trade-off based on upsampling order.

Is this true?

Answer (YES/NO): YES